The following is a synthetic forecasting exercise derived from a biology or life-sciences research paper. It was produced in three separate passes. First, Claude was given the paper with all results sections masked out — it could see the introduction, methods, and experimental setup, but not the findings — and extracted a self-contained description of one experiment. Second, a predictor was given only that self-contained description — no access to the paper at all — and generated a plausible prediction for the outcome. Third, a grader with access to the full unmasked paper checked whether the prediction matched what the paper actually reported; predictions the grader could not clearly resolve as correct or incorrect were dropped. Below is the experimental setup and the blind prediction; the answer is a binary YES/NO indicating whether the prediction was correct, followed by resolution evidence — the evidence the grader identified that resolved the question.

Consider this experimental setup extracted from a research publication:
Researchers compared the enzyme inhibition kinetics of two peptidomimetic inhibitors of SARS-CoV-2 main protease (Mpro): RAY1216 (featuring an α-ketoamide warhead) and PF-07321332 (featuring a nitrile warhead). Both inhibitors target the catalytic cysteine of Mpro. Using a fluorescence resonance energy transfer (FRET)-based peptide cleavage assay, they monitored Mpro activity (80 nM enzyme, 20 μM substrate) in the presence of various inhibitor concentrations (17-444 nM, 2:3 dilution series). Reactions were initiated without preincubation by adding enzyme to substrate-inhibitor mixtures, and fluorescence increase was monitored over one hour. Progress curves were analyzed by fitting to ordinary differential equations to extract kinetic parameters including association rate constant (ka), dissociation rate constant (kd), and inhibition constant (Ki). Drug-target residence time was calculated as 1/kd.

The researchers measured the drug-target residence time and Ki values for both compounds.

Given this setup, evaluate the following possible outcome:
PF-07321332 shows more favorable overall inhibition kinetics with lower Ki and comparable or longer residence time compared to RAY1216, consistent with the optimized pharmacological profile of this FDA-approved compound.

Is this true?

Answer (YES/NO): NO